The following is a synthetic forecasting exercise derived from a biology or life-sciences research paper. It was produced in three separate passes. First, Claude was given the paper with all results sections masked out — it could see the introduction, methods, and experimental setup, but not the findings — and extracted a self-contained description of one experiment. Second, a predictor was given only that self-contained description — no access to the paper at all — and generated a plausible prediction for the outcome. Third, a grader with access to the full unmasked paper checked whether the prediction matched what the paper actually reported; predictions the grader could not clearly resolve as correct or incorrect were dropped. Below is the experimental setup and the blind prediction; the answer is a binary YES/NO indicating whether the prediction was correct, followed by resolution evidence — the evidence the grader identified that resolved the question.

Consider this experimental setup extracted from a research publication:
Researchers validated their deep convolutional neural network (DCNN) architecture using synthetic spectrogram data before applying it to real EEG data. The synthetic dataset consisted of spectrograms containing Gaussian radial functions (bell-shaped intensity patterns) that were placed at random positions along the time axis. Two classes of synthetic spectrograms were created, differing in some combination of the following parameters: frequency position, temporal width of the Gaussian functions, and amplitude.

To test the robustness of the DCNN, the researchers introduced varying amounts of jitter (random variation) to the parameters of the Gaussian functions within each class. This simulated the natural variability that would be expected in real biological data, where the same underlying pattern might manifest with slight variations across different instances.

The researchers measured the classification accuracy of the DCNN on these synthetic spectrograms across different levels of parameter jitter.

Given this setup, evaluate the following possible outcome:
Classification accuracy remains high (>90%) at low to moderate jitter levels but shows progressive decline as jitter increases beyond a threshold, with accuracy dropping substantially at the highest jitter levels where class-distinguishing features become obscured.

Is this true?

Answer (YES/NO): NO